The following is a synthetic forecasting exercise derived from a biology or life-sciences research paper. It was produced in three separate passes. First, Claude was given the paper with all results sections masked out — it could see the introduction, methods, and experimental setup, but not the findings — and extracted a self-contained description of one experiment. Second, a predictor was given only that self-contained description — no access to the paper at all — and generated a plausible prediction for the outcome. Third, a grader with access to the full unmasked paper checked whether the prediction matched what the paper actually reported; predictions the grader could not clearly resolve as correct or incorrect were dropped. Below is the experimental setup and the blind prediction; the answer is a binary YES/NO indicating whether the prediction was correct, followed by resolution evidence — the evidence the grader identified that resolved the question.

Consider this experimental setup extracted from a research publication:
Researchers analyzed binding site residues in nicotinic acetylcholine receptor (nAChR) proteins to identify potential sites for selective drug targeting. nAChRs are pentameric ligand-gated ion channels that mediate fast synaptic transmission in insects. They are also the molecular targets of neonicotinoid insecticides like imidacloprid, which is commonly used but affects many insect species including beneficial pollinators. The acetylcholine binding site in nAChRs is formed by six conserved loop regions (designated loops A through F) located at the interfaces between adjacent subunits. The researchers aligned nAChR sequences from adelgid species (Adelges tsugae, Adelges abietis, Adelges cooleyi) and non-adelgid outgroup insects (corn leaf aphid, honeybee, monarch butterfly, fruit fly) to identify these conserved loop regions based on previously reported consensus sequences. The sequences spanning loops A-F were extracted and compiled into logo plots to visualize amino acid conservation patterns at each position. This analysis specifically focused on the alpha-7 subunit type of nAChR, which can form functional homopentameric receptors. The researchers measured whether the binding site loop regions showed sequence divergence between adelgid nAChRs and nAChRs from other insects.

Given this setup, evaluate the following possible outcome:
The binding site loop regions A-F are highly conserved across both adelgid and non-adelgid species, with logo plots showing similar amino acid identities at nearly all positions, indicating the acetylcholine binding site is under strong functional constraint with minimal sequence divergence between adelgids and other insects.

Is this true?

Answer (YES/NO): YES